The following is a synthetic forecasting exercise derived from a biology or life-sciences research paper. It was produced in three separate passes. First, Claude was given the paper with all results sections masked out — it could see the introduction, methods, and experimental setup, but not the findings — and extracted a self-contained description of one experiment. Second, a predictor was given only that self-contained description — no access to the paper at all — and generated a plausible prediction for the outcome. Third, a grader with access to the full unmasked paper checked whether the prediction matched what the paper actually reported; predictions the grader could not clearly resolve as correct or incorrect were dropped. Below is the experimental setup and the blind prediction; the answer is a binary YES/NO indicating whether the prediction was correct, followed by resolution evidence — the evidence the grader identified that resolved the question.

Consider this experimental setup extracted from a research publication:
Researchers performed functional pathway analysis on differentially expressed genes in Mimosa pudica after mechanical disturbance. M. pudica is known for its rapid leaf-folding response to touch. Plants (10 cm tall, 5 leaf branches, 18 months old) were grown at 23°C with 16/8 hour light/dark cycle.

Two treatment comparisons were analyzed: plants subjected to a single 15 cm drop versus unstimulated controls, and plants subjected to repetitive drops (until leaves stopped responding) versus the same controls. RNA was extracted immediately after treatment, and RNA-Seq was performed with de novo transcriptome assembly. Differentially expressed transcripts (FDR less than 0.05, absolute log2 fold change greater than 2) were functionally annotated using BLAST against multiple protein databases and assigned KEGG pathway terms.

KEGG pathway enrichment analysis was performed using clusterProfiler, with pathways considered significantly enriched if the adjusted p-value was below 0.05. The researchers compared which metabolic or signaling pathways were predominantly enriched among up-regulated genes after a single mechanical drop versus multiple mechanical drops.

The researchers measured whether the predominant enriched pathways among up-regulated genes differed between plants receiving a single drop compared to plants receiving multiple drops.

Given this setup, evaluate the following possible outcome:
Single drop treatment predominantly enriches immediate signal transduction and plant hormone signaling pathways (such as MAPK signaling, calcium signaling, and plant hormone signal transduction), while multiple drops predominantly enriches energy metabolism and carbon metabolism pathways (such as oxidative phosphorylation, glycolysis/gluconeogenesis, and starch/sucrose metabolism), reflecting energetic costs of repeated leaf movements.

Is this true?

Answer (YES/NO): NO